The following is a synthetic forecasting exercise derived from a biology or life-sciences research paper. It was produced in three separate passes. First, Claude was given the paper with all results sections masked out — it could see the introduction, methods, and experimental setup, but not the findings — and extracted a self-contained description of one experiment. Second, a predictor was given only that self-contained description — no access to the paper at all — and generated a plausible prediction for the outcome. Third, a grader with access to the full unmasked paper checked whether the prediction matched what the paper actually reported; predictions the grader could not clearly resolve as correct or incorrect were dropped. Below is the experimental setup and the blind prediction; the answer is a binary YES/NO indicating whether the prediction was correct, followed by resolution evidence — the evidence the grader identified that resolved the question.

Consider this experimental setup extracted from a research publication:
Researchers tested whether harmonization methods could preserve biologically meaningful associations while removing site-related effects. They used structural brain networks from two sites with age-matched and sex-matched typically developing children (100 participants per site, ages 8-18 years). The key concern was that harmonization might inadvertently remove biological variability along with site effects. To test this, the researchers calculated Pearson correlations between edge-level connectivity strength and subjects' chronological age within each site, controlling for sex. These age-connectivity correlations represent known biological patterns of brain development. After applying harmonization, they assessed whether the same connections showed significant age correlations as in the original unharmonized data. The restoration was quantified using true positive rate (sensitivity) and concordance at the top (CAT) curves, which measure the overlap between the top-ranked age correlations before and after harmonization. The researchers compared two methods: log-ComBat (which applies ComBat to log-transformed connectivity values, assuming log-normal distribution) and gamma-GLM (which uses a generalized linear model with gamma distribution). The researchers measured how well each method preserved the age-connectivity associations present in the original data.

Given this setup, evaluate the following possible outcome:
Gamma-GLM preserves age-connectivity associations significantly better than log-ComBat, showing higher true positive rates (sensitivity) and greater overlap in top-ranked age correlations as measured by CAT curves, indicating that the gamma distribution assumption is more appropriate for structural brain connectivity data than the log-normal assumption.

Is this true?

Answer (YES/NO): NO